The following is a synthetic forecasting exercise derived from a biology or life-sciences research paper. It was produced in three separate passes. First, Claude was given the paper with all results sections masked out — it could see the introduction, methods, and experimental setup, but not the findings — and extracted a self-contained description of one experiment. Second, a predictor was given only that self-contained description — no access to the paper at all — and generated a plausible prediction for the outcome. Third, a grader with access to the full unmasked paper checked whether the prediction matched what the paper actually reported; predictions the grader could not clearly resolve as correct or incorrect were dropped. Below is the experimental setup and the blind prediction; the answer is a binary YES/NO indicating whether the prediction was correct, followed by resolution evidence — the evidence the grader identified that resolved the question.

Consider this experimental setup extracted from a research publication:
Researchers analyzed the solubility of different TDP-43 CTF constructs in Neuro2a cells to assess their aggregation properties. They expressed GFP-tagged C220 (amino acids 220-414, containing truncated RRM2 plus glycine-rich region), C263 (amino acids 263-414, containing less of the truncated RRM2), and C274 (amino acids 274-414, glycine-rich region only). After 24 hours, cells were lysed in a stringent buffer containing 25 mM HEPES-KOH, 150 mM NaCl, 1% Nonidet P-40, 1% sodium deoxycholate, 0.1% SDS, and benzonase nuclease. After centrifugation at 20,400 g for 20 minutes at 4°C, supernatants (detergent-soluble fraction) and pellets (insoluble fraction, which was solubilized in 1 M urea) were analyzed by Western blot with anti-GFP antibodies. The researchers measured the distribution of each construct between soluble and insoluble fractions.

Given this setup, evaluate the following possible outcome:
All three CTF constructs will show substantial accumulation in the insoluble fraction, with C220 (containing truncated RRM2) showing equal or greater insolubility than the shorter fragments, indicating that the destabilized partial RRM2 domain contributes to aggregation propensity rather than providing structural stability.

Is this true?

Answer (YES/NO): NO